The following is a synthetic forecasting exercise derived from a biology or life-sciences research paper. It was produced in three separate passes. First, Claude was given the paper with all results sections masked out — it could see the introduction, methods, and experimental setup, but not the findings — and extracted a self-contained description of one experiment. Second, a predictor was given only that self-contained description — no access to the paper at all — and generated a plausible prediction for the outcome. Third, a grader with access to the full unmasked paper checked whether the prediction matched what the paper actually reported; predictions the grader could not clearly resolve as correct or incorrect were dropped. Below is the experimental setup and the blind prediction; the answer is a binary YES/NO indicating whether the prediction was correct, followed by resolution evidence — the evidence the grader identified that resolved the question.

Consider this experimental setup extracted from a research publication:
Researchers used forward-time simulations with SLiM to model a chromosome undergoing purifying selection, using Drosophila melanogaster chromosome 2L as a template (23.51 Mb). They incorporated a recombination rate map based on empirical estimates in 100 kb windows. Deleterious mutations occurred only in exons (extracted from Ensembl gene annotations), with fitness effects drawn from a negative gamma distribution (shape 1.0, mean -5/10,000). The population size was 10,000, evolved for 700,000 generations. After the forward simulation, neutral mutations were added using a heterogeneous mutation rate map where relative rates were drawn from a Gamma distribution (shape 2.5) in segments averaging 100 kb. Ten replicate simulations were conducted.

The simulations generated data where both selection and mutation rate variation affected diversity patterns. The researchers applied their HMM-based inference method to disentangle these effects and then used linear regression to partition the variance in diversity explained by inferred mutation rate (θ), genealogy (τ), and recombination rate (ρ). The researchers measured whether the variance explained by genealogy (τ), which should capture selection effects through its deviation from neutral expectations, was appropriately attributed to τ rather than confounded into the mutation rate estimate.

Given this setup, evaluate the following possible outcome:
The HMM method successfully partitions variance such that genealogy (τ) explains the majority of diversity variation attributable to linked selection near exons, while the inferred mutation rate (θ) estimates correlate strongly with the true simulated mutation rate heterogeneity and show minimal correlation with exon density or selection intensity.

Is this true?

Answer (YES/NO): YES